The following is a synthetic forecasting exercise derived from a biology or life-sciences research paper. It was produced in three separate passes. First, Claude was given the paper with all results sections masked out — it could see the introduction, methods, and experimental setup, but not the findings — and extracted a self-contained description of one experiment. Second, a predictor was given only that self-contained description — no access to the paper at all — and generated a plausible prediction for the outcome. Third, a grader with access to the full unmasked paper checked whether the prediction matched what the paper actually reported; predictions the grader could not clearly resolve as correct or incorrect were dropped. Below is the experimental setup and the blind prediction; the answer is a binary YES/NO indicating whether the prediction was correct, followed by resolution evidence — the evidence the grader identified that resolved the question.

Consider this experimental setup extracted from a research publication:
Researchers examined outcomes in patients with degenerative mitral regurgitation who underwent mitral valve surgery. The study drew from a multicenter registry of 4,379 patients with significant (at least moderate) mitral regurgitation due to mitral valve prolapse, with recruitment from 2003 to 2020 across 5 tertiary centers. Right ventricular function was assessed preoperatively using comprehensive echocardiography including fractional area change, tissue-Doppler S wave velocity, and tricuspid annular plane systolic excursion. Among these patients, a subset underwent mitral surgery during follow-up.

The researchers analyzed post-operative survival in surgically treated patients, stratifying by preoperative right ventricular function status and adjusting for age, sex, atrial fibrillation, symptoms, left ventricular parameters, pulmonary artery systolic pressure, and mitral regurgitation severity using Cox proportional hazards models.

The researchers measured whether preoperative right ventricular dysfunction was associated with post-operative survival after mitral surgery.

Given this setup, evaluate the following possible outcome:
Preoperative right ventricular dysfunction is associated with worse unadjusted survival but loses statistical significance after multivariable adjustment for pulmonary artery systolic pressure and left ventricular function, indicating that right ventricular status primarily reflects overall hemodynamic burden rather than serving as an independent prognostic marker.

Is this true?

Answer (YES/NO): NO